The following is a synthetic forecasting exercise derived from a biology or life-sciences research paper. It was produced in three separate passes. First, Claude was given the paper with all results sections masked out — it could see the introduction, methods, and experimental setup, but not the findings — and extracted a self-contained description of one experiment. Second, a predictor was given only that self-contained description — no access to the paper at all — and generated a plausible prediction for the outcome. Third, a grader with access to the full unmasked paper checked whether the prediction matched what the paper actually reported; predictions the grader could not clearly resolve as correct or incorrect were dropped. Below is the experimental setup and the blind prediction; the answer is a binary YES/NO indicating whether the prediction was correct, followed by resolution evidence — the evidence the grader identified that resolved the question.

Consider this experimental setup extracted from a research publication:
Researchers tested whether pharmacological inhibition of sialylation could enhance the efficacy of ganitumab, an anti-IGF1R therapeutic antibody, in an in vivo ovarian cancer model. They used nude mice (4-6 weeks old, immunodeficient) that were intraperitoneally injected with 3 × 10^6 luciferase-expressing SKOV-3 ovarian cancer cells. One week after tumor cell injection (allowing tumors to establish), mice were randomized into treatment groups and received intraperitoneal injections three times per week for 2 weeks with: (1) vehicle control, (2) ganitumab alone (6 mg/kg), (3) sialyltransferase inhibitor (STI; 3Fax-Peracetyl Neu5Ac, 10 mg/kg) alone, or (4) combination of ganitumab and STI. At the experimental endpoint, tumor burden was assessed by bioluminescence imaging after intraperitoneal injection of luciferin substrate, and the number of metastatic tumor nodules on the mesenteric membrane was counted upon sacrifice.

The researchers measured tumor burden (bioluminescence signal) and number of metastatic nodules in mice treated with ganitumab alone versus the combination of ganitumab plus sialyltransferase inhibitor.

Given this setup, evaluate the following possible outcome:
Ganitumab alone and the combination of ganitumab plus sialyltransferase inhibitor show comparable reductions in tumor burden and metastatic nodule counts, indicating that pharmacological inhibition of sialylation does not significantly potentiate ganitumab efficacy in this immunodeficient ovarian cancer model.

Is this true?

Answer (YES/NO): NO